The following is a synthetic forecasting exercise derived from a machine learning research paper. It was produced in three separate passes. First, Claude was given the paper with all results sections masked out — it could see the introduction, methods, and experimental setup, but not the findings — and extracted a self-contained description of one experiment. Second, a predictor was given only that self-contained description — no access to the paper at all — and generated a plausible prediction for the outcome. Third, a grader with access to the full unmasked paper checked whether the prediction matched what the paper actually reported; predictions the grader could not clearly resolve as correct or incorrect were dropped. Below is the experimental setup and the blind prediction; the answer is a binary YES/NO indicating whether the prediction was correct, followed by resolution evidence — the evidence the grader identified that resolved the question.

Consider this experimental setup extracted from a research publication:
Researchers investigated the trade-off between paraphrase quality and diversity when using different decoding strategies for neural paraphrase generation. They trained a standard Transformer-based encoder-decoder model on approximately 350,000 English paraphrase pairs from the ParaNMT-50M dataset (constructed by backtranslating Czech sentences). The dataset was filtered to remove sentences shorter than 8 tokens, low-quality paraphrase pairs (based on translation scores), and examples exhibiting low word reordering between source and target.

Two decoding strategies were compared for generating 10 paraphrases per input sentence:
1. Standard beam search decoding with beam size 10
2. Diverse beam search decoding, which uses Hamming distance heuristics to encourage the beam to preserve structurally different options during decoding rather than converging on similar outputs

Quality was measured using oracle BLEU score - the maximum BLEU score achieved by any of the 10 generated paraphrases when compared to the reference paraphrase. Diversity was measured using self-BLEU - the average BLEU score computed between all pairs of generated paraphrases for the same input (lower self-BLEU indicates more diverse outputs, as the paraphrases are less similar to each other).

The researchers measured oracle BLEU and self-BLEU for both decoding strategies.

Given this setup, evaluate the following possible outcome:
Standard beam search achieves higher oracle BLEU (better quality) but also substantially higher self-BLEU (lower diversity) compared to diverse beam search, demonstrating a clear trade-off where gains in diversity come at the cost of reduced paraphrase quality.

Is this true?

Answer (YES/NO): YES